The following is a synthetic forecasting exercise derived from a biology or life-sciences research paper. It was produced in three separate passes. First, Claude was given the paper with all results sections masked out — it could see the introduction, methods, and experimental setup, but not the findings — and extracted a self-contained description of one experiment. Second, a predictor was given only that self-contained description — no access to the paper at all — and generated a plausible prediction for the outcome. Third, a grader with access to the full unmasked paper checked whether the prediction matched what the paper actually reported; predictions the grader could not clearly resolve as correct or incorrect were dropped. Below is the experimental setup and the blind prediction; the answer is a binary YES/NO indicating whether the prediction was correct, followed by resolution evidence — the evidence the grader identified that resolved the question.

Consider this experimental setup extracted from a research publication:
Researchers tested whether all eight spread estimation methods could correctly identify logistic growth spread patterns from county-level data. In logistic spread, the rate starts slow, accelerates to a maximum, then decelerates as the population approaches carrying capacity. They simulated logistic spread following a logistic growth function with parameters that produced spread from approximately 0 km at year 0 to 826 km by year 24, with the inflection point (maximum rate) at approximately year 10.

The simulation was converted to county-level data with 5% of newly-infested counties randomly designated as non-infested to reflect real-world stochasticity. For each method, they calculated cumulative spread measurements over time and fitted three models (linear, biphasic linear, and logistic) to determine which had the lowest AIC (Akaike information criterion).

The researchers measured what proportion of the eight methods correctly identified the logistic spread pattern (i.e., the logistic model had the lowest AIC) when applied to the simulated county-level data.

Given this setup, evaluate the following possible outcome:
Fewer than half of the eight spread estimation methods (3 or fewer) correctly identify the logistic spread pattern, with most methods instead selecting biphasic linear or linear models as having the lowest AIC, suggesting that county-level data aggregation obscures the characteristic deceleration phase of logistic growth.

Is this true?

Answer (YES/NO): NO